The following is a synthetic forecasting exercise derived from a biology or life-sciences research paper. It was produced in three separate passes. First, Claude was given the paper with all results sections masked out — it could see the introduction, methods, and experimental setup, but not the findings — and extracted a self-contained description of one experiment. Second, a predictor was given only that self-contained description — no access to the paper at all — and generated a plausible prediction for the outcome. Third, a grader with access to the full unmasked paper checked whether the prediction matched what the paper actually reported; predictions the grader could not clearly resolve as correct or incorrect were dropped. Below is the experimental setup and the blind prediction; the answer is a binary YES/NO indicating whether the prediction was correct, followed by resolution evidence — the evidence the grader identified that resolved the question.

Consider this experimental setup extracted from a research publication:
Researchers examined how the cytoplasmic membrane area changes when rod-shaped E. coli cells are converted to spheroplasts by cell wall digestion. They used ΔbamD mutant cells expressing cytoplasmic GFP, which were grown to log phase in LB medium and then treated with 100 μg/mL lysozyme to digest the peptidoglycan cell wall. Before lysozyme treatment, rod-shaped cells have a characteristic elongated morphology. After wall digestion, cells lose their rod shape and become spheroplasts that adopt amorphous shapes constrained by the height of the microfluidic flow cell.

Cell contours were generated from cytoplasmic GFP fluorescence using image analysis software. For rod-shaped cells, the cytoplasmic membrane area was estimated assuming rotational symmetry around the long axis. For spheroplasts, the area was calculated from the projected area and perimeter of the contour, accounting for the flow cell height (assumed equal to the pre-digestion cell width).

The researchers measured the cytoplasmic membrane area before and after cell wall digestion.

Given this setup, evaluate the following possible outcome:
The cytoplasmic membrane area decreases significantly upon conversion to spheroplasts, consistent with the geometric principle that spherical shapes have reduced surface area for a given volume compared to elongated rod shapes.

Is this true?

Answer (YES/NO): NO